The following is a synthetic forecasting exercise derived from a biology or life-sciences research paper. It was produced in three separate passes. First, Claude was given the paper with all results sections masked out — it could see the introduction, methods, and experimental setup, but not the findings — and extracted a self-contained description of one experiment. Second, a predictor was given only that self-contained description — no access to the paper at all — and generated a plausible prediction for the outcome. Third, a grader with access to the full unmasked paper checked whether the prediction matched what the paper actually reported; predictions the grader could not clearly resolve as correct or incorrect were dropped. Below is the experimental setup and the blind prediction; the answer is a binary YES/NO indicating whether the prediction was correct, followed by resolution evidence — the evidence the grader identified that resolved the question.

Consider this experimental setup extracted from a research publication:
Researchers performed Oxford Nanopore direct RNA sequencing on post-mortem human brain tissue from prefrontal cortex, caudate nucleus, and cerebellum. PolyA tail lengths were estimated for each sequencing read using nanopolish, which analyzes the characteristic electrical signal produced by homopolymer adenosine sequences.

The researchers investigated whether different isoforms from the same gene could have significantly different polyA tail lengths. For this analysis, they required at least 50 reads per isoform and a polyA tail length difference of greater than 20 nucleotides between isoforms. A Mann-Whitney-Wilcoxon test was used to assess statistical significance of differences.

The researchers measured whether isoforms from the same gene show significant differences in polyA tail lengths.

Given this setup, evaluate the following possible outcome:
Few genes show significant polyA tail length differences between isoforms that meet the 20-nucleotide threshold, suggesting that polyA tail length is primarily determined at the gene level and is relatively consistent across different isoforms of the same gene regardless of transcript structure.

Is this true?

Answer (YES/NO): NO